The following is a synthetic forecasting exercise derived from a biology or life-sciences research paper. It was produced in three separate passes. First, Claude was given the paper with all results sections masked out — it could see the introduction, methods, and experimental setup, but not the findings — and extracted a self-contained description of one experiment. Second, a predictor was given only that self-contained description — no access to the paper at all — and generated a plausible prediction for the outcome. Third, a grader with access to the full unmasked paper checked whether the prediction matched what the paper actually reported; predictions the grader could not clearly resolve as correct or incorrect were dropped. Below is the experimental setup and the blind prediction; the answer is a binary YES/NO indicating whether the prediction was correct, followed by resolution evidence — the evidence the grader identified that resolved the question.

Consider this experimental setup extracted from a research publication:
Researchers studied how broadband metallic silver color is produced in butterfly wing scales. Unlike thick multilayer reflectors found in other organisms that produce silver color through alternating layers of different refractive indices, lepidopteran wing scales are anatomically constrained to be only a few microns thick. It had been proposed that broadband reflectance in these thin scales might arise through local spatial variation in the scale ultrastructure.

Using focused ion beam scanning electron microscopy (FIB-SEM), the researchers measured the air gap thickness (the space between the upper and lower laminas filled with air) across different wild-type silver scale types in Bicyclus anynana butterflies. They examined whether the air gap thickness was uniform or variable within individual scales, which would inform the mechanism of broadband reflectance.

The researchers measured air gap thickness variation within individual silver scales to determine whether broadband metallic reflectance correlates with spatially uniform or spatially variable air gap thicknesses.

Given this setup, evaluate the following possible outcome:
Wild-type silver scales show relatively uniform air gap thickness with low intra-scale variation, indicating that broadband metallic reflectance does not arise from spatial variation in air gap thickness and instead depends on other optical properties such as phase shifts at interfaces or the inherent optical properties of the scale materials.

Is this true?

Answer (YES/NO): NO